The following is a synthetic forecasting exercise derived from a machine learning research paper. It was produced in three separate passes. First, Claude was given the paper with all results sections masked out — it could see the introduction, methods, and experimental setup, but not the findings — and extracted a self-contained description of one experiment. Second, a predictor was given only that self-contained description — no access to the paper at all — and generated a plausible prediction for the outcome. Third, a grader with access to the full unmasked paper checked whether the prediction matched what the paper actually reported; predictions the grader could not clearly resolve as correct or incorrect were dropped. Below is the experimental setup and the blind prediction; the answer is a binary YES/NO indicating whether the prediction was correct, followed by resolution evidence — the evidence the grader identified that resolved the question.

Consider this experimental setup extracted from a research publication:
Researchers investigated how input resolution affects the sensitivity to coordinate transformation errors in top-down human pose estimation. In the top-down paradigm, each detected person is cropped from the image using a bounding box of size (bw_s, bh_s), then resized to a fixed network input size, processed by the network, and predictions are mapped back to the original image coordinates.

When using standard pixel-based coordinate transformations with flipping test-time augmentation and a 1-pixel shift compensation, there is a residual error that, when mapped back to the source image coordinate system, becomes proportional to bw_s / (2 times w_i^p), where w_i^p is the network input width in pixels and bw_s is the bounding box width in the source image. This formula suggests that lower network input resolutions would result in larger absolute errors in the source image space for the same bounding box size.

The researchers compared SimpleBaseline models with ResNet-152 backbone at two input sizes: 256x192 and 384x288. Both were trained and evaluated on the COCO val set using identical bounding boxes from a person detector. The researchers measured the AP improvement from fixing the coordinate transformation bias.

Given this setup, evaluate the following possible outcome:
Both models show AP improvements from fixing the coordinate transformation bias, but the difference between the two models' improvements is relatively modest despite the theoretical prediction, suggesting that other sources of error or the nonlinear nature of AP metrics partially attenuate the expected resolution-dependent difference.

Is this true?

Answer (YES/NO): NO